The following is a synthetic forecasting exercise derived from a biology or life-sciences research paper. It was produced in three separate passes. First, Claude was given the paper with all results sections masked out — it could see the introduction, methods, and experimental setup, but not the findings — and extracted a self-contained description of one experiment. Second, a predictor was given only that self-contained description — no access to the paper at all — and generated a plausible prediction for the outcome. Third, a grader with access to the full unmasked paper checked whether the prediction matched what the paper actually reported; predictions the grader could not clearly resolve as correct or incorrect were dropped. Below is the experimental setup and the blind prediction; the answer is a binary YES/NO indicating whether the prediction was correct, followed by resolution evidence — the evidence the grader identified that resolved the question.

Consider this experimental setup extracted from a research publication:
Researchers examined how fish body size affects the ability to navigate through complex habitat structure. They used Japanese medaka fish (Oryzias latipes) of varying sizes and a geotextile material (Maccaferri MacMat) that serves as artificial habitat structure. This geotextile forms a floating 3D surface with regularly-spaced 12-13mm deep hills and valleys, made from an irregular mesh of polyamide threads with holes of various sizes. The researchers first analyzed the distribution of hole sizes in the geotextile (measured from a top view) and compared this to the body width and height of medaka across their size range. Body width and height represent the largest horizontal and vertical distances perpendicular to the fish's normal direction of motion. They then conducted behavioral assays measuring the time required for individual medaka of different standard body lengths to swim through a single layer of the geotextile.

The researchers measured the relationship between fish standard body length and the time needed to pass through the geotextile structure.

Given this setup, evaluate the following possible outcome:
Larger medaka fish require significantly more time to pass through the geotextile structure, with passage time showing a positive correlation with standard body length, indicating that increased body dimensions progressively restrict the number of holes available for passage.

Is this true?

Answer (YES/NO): NO